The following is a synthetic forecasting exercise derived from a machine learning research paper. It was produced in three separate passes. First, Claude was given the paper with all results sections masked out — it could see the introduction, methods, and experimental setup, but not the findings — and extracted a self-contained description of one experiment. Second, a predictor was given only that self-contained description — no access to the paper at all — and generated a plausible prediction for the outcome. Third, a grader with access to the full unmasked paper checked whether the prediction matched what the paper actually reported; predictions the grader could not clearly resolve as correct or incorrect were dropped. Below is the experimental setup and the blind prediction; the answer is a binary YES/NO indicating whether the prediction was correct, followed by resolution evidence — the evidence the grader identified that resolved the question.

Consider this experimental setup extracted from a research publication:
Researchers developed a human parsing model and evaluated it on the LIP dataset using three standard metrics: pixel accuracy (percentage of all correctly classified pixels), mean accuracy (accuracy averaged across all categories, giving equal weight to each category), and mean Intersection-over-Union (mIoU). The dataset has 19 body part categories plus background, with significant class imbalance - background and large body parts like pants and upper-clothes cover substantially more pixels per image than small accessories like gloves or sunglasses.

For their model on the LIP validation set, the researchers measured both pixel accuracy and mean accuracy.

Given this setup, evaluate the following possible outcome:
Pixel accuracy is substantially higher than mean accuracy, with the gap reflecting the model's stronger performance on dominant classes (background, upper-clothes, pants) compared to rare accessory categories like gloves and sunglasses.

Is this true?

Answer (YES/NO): YES